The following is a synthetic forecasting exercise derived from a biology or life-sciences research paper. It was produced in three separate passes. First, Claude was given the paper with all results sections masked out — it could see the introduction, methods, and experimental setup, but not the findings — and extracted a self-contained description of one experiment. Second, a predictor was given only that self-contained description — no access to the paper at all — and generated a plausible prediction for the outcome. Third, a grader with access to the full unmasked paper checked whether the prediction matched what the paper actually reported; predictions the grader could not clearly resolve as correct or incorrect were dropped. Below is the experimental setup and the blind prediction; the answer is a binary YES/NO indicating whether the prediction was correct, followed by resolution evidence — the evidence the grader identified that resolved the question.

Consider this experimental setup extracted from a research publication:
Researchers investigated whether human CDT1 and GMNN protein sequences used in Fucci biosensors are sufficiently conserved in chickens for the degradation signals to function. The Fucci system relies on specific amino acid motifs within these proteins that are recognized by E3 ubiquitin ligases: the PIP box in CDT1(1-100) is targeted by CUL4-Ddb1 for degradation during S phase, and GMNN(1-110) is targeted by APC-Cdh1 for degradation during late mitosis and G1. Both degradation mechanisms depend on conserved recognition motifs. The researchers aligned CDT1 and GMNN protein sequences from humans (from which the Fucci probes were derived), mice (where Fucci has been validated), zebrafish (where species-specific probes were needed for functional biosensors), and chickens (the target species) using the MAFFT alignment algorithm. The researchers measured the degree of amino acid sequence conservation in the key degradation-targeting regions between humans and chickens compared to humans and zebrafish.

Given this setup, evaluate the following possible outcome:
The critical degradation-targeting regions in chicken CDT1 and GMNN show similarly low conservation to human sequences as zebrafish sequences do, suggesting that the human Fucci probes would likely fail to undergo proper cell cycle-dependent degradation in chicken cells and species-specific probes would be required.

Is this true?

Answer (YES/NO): NO